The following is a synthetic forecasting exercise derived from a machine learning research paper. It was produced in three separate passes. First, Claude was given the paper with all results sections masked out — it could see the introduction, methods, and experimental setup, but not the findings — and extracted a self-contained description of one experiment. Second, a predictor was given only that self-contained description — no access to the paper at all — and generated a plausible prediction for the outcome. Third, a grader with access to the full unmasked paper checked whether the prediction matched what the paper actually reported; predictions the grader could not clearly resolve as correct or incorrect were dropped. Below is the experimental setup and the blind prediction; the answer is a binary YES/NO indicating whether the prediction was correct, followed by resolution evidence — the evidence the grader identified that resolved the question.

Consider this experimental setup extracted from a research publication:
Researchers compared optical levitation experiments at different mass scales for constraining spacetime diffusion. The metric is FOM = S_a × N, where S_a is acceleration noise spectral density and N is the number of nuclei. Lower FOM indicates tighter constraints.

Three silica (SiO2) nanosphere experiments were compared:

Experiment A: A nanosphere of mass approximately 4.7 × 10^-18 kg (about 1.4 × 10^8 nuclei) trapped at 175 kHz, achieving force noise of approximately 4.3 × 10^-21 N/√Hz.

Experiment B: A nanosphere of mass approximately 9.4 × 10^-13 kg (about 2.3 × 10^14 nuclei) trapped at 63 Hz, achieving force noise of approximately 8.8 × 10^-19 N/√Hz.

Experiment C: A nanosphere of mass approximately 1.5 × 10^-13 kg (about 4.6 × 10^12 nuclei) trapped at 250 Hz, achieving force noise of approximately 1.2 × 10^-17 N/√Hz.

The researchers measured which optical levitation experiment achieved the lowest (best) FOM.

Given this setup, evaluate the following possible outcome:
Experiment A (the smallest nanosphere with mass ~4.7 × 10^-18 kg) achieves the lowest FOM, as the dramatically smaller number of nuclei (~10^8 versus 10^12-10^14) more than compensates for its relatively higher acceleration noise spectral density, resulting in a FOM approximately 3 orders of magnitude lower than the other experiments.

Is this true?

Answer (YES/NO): NO